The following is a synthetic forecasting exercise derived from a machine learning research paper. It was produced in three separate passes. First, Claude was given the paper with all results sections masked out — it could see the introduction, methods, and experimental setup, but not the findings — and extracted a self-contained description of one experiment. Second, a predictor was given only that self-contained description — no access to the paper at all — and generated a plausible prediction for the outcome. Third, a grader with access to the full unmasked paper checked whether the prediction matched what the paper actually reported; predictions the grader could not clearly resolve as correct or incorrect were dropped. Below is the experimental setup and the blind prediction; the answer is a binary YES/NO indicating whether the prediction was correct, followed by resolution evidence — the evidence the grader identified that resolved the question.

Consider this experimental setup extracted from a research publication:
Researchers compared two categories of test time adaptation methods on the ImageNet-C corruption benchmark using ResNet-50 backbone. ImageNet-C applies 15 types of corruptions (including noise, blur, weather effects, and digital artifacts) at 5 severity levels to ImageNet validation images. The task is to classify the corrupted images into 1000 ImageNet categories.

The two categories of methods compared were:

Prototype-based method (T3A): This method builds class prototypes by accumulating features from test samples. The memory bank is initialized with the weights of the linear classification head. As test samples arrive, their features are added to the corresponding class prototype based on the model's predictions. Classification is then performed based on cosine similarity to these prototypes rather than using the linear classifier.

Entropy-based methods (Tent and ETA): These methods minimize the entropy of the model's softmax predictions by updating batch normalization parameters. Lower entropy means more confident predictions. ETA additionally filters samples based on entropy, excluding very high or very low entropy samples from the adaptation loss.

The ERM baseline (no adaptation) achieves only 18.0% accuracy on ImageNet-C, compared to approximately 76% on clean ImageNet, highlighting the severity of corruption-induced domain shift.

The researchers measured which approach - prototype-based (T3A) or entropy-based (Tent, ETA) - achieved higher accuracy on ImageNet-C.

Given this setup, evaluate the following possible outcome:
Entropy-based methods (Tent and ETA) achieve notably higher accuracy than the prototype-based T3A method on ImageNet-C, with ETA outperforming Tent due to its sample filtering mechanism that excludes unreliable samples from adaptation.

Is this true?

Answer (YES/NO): YES